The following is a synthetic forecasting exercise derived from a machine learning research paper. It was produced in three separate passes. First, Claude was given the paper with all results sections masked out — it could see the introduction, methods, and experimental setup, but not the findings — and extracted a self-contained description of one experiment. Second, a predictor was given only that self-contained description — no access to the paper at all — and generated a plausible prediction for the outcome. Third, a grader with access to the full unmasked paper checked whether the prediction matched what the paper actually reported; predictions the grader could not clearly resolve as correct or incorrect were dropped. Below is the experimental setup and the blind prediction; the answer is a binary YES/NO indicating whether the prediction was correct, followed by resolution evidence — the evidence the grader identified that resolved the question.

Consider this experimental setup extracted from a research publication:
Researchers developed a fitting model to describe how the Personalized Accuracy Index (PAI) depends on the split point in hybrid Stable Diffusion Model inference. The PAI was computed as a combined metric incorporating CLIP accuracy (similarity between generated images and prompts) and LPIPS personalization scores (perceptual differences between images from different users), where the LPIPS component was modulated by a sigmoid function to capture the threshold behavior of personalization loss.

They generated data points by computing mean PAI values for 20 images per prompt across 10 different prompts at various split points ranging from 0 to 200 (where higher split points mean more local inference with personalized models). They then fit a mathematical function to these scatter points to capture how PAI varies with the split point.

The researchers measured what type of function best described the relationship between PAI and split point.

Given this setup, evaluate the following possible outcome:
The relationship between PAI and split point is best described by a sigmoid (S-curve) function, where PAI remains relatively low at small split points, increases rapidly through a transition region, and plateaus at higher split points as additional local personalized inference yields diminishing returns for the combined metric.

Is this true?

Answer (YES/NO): YES